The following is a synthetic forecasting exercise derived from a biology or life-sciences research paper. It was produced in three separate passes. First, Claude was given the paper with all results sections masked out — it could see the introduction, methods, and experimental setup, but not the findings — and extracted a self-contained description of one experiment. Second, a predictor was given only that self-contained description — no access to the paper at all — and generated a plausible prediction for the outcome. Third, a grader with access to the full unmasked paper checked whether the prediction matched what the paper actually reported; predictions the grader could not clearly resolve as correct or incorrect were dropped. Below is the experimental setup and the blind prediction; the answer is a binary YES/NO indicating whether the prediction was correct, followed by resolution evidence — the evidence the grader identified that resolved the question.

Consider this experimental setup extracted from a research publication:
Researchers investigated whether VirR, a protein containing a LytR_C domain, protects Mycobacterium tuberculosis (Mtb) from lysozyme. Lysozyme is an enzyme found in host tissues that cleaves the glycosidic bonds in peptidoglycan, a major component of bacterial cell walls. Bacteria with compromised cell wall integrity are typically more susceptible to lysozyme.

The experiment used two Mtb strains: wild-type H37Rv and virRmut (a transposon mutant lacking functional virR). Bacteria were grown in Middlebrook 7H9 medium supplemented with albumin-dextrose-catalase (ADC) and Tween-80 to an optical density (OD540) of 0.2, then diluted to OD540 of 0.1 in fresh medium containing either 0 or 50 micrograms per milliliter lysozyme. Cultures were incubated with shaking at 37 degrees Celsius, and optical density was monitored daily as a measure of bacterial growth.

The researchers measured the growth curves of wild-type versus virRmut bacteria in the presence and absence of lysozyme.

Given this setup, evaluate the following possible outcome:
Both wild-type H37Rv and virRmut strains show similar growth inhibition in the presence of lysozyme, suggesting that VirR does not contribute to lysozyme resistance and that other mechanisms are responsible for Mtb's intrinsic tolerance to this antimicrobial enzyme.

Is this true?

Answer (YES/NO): NO